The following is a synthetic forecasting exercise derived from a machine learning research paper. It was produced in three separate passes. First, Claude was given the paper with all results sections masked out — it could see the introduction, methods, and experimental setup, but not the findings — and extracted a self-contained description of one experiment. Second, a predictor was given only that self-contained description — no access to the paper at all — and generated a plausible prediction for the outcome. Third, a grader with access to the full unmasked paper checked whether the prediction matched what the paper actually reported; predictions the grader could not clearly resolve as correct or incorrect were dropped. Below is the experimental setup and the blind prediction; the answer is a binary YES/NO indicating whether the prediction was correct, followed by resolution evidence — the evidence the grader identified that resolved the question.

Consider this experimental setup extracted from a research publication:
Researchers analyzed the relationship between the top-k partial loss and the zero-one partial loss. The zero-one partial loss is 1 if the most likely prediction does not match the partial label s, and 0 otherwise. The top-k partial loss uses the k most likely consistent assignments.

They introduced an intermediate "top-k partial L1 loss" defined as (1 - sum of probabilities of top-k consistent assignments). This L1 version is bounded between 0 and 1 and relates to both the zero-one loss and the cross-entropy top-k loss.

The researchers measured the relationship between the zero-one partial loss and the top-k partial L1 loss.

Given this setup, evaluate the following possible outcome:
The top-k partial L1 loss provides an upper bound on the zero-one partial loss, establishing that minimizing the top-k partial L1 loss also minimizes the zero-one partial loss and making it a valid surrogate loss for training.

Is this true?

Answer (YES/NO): NO